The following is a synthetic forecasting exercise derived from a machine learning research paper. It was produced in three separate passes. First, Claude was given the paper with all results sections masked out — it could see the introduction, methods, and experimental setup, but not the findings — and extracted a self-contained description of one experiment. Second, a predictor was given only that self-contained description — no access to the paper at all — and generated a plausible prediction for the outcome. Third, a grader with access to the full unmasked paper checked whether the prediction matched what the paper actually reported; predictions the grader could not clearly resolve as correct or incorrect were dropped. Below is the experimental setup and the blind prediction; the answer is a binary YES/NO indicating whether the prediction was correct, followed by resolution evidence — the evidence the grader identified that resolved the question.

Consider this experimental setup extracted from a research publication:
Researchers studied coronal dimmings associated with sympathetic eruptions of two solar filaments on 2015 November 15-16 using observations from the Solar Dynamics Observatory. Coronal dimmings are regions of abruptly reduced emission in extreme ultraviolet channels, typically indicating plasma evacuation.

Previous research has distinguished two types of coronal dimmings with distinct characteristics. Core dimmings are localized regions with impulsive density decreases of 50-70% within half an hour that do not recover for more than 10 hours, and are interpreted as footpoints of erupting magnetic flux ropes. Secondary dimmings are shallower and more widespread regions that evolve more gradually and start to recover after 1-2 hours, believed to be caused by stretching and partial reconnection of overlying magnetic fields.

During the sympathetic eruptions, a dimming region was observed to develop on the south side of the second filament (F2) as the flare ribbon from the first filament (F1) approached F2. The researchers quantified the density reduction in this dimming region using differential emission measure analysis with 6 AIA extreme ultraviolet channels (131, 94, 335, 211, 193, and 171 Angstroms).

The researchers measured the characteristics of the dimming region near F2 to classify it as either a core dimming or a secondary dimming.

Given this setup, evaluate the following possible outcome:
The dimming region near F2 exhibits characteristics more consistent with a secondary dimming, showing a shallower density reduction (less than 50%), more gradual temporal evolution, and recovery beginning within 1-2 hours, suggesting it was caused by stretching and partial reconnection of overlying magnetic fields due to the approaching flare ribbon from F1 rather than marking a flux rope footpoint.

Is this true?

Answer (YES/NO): YES